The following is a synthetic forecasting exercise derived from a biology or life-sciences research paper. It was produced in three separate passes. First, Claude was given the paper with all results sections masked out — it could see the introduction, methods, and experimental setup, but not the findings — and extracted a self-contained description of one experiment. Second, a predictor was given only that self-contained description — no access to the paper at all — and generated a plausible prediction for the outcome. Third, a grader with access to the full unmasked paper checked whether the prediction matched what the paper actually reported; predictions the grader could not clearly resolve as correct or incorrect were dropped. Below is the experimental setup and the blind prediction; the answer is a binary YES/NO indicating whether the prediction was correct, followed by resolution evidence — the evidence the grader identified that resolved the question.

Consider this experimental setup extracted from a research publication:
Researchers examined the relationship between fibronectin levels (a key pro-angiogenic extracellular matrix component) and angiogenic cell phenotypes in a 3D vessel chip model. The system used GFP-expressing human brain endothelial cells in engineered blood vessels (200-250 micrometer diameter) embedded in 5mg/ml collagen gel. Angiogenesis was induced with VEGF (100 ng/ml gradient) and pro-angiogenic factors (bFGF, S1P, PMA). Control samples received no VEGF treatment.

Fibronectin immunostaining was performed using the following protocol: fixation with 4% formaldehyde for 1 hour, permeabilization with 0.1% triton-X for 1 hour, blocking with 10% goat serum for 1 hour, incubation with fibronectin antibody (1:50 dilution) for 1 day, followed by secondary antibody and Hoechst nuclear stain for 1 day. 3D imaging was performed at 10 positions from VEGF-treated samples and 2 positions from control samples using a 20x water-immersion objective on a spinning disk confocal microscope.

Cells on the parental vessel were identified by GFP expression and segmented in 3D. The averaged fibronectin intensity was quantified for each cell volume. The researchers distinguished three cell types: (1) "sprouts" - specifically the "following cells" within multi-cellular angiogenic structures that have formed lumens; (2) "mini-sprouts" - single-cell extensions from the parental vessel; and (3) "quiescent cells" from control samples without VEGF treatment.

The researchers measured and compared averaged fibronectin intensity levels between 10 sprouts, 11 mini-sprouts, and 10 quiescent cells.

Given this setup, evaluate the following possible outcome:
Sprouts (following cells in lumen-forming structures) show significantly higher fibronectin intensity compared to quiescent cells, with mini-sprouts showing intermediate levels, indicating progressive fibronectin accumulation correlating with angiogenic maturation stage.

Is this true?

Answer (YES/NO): NO